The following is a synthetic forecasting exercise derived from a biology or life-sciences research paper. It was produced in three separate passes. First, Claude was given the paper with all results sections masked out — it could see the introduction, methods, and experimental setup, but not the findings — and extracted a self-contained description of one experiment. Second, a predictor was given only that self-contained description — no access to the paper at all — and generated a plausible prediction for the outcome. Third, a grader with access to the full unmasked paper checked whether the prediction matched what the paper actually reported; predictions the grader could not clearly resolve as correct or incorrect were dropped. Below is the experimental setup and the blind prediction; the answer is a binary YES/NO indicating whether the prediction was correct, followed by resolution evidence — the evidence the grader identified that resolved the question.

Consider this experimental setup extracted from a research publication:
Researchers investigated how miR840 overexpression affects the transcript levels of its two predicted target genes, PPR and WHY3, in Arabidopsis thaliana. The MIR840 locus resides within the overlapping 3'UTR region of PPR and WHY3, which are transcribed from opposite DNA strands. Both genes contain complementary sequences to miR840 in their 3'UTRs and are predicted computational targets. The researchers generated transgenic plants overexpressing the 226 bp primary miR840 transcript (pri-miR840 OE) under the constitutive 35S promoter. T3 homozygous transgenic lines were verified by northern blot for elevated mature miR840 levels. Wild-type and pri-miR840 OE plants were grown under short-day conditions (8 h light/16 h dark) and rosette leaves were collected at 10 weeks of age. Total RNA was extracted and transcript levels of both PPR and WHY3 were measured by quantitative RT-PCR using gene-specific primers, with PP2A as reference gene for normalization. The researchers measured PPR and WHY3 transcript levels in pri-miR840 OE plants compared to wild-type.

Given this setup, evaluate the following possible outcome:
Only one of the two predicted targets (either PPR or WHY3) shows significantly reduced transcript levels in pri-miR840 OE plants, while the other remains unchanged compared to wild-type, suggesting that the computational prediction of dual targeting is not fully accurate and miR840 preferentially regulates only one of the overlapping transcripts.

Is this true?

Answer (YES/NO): NO